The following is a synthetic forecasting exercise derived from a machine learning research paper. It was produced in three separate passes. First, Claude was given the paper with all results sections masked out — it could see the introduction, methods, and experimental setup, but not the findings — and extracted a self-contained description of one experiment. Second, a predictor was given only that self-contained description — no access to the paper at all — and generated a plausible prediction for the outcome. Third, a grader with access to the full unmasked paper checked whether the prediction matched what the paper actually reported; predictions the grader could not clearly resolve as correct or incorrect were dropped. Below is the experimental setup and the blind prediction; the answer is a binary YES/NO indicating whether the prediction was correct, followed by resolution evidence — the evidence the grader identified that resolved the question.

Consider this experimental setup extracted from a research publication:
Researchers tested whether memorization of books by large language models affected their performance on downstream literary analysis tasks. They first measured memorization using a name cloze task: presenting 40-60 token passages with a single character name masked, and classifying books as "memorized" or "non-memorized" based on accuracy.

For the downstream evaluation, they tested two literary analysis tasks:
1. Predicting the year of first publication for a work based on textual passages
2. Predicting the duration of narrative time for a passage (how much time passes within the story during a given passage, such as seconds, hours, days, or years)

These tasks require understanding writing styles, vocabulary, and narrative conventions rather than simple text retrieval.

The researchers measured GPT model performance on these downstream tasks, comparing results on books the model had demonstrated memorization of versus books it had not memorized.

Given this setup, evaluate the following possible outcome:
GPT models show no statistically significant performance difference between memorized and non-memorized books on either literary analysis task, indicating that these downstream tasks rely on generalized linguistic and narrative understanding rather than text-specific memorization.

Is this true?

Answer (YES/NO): NO